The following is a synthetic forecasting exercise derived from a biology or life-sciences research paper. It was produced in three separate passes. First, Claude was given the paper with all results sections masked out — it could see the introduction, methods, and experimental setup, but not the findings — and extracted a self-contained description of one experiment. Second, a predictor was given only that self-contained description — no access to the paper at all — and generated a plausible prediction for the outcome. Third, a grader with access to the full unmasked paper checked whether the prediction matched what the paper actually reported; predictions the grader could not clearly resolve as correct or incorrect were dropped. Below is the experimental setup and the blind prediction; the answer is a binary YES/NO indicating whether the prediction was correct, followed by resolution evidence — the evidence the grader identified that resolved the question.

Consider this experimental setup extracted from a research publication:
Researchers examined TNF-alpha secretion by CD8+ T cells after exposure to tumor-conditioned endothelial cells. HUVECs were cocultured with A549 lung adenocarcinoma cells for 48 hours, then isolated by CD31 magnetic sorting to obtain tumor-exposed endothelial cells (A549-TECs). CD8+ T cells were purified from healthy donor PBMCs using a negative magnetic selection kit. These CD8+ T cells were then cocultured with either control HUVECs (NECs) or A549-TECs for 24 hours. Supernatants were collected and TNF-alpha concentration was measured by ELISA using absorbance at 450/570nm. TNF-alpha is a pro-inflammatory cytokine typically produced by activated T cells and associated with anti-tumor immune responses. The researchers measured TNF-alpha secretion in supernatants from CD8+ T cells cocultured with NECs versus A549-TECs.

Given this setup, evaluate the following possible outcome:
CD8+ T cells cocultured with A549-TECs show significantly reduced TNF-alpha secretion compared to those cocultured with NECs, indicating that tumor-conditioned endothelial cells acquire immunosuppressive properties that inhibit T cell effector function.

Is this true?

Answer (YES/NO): NO